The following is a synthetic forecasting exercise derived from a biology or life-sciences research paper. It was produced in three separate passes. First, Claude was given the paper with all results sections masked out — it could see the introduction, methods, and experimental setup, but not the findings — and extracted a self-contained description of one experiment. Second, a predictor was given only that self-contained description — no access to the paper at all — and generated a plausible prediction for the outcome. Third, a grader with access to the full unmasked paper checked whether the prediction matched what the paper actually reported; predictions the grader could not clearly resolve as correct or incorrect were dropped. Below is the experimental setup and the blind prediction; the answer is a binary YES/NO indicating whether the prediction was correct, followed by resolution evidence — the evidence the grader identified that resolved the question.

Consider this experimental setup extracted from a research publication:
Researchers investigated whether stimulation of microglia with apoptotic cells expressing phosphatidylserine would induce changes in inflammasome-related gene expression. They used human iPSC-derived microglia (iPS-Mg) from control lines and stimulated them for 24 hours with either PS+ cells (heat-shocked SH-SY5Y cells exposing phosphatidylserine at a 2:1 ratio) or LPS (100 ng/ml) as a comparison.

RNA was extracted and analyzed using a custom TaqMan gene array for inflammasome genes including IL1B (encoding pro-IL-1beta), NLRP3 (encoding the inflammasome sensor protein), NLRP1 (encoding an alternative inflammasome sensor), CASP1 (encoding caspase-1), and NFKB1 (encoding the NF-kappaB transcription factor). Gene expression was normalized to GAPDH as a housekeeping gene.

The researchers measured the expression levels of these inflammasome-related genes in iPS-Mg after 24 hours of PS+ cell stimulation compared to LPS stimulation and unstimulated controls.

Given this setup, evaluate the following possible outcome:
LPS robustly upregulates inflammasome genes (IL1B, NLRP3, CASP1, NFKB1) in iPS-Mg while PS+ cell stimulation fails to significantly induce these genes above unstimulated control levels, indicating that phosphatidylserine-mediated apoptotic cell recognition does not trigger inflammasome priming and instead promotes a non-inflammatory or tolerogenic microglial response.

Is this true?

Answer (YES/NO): NO